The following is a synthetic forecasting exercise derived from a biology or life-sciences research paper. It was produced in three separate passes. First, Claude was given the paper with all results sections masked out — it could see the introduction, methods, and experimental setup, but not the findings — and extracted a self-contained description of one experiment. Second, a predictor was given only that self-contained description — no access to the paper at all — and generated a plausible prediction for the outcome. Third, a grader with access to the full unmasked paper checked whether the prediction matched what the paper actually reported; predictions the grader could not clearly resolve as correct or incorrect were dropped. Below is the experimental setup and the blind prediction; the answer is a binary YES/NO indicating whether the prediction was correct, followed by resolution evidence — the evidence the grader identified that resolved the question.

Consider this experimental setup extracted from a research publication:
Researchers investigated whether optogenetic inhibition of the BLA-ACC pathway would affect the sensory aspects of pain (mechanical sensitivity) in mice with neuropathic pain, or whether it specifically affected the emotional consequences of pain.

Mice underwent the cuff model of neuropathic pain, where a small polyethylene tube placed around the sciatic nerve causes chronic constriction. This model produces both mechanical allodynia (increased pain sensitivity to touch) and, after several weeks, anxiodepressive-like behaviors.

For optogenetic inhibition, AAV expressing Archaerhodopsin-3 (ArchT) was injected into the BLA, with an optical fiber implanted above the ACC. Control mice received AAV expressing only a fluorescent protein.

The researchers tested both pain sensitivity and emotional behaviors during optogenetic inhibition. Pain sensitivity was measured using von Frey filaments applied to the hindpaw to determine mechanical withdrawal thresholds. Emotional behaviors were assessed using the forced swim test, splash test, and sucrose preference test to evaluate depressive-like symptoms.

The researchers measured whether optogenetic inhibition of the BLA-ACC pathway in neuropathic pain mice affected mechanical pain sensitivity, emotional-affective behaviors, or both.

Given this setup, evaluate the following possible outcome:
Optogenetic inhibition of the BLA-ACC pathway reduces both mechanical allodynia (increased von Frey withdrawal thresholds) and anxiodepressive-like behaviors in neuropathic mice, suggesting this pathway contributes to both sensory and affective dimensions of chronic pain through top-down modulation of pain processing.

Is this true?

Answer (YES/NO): NO